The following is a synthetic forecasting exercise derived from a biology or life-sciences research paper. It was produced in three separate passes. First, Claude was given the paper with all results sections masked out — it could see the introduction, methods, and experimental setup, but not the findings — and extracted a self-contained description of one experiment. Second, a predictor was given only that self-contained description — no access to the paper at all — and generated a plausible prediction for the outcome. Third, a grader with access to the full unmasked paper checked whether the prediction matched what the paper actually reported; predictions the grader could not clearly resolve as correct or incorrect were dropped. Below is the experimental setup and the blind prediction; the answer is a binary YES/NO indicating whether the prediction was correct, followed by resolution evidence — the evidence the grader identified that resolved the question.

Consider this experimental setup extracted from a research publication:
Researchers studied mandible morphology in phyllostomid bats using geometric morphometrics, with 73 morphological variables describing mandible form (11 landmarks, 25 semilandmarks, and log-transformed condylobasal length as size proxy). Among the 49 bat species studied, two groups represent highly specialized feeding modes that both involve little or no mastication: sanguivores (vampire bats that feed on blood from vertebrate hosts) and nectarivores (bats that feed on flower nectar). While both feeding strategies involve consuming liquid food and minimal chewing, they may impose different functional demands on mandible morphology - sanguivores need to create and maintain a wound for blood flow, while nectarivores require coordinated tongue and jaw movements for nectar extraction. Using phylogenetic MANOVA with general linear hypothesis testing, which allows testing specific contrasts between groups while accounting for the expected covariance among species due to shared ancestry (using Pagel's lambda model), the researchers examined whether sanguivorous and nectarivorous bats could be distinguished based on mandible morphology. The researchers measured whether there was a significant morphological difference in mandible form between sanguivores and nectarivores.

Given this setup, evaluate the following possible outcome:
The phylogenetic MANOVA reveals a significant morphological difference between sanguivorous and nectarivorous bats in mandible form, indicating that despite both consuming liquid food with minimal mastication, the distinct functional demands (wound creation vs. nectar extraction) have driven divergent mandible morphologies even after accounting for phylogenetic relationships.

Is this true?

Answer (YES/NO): YES